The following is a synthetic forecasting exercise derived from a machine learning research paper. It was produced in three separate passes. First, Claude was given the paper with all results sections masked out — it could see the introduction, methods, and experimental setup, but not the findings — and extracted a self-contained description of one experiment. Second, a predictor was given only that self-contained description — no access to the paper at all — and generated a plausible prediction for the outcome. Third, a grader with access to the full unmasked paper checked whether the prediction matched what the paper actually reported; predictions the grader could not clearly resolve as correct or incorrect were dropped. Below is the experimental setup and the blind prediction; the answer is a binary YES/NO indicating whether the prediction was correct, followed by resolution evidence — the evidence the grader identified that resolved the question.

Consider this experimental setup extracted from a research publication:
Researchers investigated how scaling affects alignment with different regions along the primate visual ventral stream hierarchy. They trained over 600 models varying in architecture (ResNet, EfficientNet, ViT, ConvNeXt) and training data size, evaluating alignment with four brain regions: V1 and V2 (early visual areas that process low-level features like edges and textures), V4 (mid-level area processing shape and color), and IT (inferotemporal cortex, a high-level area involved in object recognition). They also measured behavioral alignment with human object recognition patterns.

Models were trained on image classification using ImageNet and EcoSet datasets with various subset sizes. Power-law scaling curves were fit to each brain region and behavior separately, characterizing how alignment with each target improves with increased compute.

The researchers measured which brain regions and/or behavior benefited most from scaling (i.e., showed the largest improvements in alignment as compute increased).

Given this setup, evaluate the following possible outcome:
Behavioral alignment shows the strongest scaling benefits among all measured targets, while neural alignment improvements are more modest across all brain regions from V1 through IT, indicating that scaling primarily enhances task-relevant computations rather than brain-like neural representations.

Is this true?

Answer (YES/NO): YES